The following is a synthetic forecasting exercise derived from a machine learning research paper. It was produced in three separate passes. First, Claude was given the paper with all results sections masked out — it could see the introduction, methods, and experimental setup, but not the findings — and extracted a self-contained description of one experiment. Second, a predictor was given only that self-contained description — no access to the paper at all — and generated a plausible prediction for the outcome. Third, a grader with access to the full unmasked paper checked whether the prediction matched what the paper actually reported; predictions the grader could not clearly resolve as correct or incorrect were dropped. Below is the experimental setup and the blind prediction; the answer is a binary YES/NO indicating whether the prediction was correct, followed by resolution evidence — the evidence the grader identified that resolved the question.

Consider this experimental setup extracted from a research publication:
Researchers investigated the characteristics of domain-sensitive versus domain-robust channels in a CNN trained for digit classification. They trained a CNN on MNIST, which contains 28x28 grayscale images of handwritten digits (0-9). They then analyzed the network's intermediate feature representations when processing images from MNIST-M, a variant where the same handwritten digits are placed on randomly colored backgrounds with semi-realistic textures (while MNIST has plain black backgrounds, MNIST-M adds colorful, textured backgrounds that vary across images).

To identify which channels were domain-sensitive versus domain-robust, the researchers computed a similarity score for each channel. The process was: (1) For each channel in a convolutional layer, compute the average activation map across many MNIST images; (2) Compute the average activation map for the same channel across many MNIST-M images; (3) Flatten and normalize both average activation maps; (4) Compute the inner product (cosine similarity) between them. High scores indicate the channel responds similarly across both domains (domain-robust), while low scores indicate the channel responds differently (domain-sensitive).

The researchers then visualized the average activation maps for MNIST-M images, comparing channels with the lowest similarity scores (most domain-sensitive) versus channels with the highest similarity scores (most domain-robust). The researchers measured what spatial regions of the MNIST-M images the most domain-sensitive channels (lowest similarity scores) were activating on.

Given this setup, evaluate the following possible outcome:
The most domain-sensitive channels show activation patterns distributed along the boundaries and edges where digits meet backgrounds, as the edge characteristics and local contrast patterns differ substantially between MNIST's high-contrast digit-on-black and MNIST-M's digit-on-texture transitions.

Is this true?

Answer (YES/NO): NO